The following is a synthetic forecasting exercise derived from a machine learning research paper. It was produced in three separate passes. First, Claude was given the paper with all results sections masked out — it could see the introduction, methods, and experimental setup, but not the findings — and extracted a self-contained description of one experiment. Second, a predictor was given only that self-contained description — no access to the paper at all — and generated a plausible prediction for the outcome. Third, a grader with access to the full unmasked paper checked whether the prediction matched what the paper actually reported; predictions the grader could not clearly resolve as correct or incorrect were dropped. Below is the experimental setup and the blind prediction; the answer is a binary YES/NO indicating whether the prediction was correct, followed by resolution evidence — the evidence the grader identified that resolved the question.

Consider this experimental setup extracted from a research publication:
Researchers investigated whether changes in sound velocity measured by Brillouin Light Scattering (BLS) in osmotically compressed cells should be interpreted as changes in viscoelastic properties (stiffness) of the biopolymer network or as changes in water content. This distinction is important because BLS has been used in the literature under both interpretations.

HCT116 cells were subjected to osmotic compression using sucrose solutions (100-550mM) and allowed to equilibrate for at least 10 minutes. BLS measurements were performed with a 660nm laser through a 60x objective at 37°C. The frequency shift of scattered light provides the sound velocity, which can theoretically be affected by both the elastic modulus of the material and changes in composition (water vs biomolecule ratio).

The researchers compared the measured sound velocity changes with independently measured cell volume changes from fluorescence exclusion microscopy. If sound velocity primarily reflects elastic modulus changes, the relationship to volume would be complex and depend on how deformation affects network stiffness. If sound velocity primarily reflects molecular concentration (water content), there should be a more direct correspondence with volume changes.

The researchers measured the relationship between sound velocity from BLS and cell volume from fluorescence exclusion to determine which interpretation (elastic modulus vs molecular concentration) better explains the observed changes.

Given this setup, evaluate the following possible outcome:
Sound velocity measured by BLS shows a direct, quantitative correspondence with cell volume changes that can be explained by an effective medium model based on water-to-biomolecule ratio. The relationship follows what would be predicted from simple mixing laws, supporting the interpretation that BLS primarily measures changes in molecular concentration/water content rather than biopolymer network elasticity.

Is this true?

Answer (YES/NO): YES